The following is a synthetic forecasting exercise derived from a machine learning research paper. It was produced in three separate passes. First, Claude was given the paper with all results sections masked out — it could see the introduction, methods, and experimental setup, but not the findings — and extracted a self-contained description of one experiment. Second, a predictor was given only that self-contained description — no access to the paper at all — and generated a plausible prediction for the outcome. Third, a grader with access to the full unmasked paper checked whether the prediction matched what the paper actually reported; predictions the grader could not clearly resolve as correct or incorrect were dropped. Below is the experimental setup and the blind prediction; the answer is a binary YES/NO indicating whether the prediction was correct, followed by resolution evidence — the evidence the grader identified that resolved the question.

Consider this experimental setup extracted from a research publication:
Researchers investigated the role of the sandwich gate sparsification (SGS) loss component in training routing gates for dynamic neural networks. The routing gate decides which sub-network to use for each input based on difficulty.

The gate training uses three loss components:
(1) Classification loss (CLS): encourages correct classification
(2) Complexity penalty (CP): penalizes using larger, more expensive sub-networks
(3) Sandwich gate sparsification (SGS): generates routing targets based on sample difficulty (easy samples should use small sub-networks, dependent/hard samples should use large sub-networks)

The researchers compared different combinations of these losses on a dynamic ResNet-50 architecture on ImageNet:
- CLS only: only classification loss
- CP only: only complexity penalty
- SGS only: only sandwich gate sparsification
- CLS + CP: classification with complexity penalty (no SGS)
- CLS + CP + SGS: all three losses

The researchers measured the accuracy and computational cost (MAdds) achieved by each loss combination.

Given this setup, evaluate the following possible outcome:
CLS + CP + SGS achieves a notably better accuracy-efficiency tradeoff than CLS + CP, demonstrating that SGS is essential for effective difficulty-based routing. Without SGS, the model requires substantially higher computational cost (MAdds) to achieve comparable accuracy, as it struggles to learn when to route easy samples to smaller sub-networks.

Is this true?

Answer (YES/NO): YES